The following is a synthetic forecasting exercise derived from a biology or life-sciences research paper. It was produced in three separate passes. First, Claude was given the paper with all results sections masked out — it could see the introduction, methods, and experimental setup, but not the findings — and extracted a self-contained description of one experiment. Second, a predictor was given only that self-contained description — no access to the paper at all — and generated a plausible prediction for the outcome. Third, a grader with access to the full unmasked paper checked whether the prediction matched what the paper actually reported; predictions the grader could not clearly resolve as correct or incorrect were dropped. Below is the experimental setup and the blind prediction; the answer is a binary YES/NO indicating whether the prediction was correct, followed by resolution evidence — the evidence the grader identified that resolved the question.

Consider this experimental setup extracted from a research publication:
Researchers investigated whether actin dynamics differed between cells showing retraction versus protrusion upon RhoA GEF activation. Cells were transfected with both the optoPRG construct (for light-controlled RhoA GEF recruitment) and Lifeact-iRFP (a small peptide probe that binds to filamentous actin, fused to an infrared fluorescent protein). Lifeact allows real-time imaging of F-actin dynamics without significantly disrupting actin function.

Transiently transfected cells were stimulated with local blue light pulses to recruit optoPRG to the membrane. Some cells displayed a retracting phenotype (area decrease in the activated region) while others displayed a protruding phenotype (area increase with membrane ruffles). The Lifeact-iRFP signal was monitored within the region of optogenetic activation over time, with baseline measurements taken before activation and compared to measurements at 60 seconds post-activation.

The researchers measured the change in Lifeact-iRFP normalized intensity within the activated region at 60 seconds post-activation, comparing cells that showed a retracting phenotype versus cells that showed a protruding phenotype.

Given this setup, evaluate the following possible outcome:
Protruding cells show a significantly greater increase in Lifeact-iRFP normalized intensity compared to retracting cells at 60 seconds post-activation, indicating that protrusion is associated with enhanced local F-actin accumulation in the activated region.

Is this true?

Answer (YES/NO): NO